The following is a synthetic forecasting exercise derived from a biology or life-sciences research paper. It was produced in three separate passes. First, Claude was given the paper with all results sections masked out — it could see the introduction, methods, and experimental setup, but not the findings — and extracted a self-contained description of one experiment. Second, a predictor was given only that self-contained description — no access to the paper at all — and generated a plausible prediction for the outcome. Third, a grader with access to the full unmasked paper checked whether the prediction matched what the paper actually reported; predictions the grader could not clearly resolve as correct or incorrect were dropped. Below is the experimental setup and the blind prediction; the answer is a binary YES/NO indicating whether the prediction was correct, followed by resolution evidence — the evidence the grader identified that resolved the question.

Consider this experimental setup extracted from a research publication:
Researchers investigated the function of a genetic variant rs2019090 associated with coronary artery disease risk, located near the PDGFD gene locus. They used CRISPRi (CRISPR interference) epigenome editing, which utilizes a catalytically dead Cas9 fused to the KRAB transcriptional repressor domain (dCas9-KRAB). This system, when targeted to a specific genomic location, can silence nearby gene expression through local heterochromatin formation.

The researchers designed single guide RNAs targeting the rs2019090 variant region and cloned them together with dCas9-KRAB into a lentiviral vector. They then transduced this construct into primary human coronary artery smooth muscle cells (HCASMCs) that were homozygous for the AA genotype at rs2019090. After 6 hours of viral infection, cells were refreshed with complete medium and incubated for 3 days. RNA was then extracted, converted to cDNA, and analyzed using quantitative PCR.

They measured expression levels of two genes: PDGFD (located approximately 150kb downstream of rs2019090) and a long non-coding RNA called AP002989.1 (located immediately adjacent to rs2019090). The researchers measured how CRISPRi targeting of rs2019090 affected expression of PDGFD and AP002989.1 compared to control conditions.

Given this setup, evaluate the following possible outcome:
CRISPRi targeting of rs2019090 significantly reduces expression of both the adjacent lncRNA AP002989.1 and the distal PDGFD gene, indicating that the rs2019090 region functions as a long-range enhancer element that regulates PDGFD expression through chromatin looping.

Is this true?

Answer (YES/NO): NO